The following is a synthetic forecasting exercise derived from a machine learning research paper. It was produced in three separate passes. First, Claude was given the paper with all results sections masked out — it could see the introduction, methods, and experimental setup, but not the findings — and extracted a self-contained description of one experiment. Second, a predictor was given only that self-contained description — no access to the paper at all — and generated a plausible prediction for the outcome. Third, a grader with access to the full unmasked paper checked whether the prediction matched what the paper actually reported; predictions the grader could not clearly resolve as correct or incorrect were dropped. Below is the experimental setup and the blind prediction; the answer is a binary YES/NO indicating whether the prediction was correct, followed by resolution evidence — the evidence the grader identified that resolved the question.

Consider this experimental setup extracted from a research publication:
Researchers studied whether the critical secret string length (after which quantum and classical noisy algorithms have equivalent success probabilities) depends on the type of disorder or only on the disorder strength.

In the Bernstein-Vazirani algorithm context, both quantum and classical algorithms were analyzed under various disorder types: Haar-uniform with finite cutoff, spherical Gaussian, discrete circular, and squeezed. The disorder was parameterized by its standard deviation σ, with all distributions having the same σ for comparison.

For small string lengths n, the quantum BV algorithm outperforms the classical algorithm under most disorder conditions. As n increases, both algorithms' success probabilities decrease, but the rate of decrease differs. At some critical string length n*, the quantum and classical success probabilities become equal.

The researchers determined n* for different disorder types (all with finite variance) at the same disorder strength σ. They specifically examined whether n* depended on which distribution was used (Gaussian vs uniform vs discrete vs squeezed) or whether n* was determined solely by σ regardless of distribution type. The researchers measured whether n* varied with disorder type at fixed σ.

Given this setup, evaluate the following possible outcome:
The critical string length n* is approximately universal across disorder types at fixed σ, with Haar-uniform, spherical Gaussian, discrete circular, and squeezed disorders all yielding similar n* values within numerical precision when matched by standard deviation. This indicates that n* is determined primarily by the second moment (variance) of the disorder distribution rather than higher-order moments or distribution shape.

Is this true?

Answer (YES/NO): YES